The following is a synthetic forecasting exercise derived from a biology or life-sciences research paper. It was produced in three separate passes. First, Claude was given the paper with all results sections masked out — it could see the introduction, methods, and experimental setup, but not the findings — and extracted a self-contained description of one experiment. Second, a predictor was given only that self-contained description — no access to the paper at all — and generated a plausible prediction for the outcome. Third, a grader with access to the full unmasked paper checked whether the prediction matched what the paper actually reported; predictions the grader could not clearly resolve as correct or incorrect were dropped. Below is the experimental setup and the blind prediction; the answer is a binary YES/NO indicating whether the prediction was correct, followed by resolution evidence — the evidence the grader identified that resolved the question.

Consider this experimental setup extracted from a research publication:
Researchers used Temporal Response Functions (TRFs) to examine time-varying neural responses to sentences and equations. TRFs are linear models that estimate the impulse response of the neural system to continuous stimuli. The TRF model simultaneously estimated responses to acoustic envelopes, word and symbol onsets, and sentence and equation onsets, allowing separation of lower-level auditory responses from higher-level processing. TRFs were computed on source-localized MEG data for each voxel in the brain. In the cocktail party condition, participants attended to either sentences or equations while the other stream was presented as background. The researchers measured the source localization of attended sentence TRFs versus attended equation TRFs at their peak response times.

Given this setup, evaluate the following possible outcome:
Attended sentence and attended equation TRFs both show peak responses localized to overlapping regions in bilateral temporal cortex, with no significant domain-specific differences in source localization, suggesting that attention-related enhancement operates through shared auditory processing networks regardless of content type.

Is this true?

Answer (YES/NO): NO